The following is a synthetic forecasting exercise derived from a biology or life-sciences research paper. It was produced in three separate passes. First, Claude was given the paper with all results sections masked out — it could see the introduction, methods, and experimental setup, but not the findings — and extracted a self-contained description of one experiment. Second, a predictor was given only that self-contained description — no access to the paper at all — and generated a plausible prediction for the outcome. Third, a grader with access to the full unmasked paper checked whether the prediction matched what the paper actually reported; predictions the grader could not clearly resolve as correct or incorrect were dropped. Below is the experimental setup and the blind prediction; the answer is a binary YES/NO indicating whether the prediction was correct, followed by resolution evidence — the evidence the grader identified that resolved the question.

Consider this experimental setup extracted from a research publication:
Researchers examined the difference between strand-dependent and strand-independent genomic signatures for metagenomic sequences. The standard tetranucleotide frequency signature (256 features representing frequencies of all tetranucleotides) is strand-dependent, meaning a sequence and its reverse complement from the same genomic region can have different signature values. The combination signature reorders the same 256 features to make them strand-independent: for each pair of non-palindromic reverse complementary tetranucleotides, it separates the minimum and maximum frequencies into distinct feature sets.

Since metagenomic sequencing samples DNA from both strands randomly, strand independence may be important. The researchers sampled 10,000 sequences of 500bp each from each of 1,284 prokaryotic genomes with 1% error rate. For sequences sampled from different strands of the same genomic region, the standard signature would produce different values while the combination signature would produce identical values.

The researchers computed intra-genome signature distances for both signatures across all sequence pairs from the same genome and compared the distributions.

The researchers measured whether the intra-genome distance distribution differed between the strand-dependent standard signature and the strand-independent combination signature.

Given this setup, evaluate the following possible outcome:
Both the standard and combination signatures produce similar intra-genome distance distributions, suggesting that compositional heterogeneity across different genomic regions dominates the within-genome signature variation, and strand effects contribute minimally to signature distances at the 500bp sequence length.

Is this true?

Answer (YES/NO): NO